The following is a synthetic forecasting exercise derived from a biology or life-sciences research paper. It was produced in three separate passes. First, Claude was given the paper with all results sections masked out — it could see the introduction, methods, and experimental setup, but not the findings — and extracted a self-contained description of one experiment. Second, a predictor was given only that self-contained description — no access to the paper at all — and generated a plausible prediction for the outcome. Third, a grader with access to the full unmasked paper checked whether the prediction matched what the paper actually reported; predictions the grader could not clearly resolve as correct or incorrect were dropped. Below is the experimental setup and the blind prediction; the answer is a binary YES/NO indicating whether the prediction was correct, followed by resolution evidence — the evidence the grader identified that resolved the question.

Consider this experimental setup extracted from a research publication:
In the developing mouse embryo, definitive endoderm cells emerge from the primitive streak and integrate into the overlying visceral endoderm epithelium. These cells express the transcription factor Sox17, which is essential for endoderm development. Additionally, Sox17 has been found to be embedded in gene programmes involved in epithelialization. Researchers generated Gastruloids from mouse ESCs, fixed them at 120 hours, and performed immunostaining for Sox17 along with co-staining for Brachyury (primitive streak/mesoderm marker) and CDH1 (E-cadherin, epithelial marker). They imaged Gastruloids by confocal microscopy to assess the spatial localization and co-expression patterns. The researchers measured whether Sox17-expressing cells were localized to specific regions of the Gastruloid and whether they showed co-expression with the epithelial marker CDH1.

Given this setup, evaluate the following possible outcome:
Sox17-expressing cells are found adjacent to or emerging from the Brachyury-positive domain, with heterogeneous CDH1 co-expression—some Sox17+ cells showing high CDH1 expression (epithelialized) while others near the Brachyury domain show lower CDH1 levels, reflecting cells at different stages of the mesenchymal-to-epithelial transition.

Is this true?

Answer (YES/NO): NO